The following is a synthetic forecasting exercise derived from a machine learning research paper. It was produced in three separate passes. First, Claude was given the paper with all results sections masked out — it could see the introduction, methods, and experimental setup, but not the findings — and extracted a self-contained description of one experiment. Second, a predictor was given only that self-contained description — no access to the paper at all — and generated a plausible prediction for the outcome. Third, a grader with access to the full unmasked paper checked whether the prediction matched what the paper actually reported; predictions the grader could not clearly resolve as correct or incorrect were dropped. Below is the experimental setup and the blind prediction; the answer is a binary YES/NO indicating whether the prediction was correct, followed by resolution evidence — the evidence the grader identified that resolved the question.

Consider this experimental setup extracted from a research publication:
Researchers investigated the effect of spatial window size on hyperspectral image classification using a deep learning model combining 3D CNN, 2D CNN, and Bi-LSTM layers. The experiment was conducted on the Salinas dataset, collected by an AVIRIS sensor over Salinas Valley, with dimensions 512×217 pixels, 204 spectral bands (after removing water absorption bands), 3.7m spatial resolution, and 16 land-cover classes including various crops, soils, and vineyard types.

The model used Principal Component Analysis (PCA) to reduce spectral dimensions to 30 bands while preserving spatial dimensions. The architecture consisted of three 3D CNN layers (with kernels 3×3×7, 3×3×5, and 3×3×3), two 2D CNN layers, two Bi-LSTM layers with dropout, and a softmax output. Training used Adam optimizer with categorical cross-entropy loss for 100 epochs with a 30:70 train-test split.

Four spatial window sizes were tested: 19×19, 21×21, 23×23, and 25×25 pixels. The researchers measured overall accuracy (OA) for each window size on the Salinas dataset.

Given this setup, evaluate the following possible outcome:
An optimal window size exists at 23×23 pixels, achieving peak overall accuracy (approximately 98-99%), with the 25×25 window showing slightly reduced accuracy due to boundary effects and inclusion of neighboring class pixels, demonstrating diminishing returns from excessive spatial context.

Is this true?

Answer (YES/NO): NO